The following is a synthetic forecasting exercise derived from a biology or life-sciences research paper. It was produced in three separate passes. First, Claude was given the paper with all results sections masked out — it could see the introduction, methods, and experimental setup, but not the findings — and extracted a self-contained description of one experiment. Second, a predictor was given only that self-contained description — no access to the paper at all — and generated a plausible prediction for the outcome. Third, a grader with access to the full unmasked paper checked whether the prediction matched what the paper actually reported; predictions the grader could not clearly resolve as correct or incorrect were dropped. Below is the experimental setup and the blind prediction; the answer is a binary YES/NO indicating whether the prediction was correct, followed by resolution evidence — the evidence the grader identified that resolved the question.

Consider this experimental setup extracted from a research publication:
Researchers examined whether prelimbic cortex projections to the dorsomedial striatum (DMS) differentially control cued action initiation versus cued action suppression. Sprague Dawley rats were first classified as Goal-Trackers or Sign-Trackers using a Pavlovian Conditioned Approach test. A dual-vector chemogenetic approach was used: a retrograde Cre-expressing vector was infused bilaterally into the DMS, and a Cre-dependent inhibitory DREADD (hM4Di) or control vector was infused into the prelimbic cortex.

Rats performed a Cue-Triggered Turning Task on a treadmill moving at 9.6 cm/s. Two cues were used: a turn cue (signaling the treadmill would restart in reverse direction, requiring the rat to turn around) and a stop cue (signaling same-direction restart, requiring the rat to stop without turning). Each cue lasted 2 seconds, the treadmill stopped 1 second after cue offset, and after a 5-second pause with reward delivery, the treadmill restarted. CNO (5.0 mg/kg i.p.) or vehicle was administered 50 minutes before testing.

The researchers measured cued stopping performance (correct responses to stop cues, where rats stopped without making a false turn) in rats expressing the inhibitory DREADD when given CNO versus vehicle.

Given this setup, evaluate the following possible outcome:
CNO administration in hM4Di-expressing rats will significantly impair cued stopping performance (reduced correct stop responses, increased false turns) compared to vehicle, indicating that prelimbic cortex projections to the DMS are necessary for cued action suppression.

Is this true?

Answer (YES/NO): NO